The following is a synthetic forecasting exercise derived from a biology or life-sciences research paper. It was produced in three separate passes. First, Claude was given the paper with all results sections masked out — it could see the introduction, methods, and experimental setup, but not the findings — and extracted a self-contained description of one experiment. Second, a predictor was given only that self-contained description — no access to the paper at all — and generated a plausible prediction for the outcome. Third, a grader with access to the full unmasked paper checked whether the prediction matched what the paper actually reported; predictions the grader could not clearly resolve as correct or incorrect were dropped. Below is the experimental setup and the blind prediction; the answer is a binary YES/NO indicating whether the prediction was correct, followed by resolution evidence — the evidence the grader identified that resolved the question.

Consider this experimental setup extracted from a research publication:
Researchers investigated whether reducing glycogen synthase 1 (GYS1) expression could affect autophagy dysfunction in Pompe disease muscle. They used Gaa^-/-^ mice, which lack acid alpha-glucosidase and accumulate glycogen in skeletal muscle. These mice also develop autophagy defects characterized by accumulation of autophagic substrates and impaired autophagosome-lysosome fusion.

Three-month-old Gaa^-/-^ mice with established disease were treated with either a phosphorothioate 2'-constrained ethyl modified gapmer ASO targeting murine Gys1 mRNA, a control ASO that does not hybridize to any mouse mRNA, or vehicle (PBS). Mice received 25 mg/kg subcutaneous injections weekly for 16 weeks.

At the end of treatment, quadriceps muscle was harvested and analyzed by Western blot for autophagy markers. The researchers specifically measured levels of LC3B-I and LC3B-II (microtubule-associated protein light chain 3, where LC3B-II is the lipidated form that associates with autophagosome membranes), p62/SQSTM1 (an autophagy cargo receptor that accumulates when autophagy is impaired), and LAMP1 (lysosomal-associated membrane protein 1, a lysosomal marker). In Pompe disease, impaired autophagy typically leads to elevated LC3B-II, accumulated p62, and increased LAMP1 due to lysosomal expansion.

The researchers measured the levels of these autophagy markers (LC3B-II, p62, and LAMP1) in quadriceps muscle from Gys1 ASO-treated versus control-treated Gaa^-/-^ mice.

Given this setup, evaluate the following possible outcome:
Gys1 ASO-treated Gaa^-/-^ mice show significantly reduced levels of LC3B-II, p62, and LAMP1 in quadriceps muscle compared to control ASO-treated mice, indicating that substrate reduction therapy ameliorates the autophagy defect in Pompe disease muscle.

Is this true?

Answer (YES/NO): YES